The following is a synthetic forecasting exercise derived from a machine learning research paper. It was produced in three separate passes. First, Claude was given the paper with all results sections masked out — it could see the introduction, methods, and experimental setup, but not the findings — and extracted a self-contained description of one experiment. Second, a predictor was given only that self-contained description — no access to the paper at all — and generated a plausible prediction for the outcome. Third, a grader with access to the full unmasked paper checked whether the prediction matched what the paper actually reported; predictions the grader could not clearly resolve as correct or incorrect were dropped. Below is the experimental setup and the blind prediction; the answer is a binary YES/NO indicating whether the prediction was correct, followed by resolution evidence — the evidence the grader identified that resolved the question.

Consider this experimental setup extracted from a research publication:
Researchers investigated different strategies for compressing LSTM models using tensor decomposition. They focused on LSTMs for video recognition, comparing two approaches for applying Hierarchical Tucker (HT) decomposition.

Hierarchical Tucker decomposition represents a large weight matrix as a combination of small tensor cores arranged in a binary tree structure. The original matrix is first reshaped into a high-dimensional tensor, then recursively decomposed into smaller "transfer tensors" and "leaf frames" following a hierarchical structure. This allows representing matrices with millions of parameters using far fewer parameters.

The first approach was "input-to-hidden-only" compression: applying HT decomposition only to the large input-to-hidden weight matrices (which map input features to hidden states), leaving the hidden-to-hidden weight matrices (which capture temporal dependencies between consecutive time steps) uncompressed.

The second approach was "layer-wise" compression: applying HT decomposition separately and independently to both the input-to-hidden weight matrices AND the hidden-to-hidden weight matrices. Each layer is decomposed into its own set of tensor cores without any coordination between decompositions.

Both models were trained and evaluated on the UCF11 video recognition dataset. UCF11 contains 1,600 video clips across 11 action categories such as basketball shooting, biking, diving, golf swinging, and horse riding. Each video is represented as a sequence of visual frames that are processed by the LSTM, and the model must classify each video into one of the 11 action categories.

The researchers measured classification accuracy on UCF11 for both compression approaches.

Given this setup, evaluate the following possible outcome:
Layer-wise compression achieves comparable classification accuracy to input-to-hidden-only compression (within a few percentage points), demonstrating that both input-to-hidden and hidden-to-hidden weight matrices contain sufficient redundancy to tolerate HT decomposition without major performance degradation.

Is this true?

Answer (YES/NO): NO